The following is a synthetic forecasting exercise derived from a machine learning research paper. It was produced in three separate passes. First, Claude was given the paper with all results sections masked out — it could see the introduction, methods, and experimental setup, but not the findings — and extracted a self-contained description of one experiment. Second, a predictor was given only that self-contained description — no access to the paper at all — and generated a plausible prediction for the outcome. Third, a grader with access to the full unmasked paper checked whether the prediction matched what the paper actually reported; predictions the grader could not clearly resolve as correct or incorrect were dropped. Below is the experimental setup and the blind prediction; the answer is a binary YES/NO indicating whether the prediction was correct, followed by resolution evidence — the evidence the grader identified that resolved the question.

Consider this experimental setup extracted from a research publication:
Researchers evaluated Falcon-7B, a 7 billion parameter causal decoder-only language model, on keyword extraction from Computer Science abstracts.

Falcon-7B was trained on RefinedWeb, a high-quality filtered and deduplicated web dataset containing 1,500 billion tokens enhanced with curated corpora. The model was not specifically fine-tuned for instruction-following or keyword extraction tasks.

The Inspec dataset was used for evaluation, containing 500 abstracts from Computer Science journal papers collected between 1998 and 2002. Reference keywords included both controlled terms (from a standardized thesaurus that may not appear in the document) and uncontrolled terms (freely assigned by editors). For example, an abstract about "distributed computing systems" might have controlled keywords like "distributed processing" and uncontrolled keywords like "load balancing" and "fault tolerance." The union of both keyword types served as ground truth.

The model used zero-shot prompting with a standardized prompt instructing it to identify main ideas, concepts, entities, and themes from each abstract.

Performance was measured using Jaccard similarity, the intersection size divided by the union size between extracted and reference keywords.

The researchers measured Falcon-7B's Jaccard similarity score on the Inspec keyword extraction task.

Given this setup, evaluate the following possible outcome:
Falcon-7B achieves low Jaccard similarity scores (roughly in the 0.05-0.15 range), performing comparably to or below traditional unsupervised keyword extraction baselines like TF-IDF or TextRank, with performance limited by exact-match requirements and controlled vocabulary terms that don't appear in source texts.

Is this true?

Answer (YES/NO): NO